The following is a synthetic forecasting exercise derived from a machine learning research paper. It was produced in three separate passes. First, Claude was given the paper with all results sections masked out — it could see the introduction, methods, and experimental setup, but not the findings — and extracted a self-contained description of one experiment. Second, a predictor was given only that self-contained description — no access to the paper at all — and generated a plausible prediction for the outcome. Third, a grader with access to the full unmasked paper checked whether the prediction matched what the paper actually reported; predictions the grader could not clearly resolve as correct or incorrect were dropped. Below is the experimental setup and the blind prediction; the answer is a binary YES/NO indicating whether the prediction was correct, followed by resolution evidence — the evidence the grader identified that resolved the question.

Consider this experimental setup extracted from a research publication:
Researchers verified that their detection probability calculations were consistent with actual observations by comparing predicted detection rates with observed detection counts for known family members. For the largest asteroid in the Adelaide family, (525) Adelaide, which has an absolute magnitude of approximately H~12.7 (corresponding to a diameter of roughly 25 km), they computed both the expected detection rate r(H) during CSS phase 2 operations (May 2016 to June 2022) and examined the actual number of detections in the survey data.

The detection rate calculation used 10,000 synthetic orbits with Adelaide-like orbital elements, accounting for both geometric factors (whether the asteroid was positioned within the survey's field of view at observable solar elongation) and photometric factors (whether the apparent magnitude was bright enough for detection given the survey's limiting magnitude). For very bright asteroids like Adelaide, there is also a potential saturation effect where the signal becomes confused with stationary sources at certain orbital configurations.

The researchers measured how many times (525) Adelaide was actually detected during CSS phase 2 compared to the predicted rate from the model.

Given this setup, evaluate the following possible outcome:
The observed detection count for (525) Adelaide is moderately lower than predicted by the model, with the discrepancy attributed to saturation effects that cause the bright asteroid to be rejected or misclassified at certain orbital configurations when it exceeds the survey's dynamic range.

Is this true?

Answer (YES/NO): NO